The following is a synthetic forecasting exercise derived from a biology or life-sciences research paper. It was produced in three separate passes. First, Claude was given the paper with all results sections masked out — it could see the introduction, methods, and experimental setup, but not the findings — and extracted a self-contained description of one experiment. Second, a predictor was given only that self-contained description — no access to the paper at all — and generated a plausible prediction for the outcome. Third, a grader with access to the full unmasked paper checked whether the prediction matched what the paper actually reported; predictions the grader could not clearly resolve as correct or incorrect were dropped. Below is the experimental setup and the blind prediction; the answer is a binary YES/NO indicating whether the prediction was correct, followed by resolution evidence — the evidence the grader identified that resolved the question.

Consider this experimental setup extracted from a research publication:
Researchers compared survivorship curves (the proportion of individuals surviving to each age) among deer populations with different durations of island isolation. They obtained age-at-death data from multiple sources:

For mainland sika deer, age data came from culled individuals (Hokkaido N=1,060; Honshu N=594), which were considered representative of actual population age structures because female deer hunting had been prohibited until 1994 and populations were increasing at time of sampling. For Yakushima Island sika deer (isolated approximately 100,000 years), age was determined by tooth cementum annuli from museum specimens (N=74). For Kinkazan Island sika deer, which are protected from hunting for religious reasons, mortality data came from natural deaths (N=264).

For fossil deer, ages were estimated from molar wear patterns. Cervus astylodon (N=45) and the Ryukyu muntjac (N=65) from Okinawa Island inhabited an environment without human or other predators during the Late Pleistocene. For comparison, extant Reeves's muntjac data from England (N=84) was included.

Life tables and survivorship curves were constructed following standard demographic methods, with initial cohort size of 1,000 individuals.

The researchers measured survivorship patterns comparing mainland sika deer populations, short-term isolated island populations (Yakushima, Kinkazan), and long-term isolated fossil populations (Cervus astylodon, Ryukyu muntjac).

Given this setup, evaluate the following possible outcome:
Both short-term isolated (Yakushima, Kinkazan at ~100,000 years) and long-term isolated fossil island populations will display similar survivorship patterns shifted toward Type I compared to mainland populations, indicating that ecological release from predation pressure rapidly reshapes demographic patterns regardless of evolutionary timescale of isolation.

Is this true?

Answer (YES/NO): NO